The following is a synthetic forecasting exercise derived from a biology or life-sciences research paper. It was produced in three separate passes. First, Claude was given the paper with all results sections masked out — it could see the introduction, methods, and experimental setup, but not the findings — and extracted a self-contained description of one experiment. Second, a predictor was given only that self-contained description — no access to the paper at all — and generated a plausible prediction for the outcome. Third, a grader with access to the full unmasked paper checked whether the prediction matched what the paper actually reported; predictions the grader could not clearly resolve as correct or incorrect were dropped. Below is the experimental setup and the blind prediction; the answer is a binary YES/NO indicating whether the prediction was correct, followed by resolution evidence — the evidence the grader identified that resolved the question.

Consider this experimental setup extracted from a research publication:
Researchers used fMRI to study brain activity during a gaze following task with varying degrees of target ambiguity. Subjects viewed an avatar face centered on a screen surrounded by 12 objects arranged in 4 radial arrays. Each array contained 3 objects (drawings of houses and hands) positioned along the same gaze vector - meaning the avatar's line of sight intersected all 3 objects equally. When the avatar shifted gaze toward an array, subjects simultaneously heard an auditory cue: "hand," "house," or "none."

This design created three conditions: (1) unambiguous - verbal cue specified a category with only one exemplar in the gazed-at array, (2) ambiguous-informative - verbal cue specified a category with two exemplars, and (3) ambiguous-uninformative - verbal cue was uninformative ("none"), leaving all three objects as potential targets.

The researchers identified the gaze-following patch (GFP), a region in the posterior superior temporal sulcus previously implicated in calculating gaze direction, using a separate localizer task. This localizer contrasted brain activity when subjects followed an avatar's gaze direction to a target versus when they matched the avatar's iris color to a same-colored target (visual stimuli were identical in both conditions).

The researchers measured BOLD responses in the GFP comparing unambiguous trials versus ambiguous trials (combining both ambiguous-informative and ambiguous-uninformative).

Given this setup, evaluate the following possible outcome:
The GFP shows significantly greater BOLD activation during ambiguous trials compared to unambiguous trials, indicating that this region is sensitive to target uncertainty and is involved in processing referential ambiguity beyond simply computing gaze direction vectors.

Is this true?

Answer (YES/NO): NO